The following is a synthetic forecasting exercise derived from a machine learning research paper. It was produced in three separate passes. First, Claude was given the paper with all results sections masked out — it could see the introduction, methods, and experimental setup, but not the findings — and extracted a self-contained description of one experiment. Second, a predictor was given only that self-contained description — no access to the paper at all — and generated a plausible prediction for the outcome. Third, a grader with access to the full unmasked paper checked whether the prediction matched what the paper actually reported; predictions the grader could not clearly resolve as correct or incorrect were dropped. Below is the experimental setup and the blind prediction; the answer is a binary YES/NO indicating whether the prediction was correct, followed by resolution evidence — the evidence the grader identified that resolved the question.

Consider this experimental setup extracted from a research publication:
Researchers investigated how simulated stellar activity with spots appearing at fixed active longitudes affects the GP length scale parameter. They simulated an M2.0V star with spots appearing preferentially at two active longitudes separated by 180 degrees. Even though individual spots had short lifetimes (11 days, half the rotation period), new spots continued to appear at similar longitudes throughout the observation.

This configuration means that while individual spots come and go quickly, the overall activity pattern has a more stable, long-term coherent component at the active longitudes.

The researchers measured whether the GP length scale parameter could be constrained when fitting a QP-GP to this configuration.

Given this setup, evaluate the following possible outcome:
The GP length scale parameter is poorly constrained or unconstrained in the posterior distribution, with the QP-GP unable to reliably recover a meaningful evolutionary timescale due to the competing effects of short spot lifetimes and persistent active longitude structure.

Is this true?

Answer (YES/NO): YES